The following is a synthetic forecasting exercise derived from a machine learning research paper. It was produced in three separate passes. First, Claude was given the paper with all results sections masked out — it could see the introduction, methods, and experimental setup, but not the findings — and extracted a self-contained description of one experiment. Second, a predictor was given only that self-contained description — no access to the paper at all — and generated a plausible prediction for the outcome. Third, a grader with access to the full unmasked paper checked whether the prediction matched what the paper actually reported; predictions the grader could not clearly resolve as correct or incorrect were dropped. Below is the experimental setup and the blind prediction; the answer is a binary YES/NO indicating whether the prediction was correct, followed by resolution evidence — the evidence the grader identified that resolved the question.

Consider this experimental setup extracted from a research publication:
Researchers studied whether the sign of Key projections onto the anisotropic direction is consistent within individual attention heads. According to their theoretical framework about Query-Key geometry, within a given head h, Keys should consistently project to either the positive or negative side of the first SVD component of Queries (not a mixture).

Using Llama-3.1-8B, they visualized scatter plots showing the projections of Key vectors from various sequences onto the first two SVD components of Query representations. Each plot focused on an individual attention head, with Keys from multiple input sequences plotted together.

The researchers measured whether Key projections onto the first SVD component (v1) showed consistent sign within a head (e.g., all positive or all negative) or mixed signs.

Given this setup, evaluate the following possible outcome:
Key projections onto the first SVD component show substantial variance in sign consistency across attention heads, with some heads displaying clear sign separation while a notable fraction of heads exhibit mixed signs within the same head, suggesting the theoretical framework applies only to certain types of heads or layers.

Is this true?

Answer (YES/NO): NO